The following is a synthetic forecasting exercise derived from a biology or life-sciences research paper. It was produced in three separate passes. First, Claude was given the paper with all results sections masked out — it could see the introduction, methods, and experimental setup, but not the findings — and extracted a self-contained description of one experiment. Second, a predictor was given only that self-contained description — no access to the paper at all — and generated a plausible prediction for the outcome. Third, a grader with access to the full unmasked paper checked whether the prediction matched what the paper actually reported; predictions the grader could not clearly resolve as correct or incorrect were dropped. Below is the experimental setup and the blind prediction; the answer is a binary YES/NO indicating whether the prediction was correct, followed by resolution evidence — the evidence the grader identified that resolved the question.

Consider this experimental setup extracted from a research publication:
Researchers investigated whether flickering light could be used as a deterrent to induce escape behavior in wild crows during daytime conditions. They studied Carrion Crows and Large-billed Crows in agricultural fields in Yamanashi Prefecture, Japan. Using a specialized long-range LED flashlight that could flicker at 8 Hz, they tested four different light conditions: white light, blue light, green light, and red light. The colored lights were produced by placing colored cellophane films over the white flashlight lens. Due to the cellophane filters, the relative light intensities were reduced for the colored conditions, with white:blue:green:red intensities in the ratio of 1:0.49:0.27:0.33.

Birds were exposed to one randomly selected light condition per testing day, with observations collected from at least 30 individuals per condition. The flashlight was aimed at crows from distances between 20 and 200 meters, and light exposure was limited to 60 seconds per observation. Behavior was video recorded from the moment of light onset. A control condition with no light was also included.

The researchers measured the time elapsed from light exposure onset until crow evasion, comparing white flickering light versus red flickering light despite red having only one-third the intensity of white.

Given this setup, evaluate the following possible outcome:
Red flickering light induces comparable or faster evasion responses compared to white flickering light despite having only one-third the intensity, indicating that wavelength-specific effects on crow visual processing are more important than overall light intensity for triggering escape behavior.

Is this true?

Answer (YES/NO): YES